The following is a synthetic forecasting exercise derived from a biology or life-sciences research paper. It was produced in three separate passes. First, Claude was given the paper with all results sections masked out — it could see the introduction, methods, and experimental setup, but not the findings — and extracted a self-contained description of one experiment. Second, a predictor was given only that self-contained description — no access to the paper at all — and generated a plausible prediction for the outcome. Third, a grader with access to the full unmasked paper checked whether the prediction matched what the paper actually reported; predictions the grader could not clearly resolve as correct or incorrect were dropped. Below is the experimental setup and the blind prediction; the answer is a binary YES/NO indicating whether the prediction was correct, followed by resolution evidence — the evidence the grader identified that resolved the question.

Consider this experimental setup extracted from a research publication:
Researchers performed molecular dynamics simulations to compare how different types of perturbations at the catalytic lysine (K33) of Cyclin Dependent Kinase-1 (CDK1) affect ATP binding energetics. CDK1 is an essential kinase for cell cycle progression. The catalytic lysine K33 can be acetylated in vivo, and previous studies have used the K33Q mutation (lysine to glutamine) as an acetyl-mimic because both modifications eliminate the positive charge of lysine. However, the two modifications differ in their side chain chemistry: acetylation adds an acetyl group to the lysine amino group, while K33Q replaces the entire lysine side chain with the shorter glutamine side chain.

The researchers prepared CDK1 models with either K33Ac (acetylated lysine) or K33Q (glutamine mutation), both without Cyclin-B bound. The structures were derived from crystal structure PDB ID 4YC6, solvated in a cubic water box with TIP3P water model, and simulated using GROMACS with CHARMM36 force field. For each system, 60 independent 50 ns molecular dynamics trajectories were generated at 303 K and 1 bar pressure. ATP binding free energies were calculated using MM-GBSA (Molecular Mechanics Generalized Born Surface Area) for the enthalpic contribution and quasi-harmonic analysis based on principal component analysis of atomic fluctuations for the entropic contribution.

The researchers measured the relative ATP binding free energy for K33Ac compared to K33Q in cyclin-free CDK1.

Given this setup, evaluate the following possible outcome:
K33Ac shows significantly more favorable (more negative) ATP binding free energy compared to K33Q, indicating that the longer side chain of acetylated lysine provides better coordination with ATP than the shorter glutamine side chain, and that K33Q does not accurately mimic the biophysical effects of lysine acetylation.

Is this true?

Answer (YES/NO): YES